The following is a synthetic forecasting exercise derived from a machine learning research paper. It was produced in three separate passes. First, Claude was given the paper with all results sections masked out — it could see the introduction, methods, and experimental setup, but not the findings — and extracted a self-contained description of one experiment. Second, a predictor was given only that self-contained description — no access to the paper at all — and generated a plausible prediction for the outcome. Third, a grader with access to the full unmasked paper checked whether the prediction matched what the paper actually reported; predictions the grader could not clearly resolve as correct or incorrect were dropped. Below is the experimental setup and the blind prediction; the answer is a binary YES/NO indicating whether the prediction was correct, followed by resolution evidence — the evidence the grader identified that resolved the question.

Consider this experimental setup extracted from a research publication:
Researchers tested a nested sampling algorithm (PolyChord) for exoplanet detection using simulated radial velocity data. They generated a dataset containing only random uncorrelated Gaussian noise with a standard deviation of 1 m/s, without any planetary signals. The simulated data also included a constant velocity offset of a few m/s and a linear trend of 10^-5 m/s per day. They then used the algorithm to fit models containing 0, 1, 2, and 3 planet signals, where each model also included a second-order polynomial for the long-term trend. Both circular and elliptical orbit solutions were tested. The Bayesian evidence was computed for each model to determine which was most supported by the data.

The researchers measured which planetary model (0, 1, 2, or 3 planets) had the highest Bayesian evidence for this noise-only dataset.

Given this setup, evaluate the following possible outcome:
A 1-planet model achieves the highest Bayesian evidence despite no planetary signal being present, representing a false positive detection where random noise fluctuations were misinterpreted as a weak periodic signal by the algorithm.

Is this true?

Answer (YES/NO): NO